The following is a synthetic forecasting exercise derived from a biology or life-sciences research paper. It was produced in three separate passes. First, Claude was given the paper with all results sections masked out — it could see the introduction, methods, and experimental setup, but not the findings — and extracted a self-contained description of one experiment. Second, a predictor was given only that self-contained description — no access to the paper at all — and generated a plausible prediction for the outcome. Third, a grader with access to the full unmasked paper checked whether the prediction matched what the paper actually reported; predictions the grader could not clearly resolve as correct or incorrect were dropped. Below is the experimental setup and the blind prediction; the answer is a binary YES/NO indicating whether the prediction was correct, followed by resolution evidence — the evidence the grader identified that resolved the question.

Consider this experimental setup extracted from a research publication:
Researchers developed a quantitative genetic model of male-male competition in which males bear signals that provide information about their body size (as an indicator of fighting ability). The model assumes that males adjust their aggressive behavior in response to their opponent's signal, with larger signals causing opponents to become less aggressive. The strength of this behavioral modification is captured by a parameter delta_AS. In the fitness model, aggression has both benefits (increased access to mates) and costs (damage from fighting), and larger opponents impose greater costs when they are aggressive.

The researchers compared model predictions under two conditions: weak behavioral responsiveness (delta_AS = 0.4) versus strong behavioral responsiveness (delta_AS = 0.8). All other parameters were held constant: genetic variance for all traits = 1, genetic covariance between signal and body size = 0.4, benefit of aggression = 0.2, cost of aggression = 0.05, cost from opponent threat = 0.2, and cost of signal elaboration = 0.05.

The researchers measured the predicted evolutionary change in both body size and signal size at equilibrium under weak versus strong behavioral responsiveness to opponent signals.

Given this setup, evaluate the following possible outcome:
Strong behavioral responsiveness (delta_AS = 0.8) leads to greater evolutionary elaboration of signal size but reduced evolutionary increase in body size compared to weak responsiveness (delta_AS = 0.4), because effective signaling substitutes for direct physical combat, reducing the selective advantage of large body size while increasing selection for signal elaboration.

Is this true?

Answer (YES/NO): NO